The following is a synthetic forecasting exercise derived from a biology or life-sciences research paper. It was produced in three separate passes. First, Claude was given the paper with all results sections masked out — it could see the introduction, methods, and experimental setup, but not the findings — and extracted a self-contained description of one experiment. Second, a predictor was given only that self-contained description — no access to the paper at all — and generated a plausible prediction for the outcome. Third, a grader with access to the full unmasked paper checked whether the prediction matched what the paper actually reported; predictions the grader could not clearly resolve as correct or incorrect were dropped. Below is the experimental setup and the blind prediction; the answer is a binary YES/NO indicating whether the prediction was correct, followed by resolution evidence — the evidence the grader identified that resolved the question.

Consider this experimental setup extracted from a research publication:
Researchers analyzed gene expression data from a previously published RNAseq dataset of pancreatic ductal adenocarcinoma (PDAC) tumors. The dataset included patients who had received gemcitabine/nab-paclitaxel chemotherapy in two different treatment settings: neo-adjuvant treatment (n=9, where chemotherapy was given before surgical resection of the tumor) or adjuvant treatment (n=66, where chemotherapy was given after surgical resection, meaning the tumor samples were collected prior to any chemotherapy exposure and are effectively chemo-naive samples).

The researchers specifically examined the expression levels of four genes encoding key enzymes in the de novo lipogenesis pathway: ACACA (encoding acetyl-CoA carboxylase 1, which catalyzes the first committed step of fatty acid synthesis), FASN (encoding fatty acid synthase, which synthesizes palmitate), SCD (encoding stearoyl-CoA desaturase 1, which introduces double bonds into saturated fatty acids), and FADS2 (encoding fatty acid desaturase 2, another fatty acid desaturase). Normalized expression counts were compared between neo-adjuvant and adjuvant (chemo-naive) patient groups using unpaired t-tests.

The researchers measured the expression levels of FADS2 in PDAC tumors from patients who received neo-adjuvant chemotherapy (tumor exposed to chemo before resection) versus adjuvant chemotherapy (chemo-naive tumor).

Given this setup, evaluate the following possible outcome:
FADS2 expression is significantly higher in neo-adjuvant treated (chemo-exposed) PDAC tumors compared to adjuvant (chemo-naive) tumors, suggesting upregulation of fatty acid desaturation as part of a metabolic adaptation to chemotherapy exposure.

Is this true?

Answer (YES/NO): NO